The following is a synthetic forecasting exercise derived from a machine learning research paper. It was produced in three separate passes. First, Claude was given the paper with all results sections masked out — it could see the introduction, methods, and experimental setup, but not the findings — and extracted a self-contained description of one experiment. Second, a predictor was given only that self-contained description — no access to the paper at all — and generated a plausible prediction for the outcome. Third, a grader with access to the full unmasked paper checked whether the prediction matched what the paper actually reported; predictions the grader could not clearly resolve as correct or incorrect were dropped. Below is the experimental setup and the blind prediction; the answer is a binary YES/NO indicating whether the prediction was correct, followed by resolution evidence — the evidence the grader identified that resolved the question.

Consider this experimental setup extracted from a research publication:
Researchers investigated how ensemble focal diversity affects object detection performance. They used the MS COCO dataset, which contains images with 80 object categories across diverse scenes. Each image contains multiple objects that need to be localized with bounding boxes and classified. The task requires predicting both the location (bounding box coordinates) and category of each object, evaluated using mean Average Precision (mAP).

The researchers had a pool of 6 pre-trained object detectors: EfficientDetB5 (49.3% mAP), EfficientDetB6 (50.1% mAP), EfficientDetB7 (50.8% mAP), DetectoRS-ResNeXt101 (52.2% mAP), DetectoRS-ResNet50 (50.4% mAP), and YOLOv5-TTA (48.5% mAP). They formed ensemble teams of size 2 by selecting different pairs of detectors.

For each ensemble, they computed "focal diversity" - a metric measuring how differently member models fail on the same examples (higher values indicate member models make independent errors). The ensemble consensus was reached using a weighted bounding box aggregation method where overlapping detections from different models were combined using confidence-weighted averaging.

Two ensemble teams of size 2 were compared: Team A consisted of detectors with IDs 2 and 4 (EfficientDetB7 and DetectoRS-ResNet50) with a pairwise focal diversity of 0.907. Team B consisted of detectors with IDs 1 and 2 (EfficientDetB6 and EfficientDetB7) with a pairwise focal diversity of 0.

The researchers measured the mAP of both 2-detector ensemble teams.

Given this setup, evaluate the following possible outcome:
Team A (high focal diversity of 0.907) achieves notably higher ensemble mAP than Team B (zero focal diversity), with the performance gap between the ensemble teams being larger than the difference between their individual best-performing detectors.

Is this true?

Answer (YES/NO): YES